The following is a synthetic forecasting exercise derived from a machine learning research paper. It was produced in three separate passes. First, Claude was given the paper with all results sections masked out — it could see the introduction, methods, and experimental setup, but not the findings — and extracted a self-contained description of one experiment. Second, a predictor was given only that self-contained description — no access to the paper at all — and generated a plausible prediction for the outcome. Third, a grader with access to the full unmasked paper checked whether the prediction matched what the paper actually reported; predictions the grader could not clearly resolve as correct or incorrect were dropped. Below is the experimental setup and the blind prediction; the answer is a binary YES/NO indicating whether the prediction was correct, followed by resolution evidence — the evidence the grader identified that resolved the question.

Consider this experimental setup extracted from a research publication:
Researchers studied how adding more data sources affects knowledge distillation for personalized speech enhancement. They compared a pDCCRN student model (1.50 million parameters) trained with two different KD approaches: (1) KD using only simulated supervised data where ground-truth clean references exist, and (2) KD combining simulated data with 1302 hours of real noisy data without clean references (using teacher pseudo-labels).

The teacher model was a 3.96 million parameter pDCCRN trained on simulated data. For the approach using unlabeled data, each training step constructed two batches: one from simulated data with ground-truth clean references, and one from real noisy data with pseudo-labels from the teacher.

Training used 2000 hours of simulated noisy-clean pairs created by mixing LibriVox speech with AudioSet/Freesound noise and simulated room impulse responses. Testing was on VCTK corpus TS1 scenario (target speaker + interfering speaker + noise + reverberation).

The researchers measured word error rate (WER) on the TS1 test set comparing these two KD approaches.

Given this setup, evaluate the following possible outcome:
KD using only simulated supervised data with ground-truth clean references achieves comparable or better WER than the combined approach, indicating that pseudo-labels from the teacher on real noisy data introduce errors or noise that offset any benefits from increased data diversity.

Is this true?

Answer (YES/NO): NO